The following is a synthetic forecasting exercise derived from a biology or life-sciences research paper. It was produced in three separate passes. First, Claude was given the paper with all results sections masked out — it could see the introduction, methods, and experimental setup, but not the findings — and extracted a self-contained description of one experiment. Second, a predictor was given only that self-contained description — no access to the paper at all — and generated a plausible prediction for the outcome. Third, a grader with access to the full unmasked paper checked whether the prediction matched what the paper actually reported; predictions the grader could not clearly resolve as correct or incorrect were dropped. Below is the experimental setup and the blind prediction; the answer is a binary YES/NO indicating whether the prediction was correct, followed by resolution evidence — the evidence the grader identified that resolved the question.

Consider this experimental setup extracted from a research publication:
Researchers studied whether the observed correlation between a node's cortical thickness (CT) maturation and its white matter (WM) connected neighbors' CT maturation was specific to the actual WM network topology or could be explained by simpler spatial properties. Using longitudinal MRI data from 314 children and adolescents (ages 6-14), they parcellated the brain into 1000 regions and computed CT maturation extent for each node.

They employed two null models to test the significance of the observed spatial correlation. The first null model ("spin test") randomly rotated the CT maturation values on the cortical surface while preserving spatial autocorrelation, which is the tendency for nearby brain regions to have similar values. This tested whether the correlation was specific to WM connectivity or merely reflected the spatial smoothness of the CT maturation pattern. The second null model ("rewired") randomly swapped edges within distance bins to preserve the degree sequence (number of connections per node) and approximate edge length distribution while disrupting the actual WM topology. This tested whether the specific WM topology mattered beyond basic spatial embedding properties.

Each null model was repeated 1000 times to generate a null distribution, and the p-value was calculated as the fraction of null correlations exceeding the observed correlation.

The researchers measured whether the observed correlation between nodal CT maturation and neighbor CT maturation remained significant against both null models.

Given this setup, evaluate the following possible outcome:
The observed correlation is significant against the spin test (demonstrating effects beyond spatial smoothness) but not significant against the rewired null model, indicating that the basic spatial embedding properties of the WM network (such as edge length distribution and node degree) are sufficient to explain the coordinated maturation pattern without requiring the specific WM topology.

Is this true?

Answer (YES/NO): NO